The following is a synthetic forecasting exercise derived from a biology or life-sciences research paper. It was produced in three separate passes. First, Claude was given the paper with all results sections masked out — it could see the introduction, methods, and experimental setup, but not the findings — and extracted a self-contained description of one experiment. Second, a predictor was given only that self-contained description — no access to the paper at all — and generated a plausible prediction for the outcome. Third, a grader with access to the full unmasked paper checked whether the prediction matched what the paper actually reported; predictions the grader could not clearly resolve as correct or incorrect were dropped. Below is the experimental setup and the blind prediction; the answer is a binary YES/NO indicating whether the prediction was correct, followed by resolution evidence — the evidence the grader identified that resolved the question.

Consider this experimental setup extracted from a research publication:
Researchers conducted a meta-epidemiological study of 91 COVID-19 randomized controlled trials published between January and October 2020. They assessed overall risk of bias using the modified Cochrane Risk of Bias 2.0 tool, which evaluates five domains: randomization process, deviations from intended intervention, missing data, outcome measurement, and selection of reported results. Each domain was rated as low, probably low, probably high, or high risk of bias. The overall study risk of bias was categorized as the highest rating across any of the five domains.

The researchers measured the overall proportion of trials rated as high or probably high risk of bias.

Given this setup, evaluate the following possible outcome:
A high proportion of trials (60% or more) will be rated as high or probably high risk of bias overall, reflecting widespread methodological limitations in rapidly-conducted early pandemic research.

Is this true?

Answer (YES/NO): YES